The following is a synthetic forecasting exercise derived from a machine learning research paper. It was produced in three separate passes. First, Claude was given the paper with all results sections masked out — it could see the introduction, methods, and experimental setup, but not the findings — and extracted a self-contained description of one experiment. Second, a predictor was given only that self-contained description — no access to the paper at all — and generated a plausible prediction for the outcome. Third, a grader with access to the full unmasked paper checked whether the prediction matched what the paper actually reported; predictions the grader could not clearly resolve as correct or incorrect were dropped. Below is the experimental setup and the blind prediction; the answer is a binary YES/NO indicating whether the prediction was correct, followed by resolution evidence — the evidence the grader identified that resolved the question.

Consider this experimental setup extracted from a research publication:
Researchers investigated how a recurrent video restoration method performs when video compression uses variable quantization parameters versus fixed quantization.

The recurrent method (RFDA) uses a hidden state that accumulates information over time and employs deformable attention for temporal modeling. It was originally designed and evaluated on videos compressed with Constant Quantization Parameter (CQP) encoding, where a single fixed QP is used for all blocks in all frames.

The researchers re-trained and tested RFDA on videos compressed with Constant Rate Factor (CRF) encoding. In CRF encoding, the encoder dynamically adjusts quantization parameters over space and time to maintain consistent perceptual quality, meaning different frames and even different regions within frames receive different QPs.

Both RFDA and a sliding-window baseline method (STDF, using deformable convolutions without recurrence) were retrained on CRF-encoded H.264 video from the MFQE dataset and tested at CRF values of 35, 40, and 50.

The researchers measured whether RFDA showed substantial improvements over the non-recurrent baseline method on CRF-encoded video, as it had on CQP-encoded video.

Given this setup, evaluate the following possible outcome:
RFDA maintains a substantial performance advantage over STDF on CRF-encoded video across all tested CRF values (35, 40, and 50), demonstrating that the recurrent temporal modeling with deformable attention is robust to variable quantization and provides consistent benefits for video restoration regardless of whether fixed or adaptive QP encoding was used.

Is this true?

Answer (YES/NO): NO